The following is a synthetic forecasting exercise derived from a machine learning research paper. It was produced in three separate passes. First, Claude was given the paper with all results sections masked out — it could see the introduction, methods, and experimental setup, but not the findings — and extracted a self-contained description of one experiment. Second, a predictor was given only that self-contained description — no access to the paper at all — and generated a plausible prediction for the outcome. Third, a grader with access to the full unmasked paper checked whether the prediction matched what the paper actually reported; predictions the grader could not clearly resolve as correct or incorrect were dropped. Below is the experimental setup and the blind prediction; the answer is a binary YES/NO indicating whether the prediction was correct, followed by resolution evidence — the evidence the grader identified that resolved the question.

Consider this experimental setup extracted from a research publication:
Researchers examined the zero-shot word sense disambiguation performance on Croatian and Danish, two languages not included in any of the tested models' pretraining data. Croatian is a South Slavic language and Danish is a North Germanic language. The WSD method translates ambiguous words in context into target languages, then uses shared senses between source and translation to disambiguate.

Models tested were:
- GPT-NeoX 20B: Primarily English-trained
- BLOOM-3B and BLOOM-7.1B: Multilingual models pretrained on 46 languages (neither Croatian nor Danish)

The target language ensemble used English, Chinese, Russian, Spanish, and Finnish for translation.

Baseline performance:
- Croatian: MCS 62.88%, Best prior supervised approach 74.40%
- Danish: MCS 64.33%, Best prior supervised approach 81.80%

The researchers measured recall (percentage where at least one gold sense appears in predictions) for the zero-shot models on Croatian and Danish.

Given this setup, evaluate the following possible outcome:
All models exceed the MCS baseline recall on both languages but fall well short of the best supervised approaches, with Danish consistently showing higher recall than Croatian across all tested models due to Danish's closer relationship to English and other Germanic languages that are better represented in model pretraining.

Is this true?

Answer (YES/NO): NO